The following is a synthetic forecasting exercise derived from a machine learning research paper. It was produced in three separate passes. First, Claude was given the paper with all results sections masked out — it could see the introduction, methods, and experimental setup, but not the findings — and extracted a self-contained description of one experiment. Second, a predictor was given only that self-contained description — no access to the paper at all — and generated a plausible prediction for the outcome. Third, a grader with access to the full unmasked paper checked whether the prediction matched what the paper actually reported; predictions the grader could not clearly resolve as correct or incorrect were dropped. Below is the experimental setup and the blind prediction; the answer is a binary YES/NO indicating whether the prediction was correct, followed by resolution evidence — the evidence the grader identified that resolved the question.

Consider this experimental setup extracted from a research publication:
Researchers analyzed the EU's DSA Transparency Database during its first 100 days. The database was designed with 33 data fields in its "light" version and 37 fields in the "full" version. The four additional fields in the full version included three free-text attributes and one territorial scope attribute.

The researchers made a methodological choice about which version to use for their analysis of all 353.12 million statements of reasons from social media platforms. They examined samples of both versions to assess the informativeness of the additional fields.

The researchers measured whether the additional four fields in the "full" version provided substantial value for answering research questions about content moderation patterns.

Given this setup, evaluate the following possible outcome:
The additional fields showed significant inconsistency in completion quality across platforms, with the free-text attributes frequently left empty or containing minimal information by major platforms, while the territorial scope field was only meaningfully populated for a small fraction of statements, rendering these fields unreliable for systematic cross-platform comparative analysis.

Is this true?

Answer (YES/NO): NO